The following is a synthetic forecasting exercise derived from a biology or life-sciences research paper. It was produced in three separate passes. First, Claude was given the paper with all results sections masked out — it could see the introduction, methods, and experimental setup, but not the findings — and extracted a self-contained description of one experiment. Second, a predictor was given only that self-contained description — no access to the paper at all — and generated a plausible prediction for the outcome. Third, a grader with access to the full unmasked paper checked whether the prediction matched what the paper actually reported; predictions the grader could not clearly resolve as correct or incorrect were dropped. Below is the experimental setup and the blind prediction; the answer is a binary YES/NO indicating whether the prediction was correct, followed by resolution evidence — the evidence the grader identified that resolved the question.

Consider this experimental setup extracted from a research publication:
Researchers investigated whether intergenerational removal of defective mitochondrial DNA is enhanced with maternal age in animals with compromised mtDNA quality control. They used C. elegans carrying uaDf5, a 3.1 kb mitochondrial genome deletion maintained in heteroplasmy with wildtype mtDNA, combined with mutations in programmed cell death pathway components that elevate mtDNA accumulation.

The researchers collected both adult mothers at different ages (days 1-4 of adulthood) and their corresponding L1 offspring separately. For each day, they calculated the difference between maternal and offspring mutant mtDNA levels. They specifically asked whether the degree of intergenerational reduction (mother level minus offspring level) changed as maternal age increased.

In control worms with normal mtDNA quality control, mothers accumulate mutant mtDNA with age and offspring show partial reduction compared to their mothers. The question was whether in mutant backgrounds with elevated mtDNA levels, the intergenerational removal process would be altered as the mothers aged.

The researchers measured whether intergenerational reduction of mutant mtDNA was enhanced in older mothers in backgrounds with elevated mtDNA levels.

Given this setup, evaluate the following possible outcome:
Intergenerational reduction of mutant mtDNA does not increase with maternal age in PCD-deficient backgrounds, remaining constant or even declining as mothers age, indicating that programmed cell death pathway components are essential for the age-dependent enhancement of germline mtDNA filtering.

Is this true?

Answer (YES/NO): NO